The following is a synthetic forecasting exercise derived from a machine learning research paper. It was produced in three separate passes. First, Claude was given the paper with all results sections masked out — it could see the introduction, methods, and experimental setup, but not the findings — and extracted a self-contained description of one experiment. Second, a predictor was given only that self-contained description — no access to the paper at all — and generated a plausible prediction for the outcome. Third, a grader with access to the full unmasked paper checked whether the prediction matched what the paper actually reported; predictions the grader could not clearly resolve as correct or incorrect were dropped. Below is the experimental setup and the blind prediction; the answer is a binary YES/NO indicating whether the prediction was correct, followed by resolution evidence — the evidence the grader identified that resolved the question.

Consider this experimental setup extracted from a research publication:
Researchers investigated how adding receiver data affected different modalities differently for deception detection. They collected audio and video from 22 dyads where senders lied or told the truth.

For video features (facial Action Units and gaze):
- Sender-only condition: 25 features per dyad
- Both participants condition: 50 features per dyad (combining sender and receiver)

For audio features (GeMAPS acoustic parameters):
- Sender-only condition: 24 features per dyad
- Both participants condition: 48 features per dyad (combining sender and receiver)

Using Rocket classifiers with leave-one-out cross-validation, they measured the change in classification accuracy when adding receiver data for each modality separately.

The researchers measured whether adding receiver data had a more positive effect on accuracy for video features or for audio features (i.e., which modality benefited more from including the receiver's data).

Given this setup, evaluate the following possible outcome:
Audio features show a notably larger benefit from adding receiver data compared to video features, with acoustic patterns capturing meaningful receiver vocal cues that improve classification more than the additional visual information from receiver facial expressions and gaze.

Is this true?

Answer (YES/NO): NO